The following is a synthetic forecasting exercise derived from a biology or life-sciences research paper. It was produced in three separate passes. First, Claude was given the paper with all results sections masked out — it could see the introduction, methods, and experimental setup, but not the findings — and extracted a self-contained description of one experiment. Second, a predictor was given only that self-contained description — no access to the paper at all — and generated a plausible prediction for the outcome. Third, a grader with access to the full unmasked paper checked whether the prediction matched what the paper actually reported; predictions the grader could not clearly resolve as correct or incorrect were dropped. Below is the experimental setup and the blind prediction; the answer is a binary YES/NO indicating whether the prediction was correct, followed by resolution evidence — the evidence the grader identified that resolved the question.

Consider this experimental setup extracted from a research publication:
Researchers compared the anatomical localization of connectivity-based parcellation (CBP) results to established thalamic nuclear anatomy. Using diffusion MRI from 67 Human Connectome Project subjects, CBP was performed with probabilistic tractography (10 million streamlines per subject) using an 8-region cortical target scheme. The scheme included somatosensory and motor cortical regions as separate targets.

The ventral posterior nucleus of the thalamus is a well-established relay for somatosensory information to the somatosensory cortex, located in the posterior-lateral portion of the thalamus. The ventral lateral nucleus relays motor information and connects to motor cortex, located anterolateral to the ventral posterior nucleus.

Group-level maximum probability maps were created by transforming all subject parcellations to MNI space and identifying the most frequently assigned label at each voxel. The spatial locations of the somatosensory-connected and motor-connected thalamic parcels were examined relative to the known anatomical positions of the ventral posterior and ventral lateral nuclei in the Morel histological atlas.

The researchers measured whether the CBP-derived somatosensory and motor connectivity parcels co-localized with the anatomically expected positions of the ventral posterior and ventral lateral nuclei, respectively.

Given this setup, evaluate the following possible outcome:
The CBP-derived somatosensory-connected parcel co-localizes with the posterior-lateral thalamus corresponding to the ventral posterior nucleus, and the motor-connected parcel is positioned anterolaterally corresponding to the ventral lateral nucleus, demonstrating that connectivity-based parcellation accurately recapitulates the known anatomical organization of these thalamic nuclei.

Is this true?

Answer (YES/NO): NO